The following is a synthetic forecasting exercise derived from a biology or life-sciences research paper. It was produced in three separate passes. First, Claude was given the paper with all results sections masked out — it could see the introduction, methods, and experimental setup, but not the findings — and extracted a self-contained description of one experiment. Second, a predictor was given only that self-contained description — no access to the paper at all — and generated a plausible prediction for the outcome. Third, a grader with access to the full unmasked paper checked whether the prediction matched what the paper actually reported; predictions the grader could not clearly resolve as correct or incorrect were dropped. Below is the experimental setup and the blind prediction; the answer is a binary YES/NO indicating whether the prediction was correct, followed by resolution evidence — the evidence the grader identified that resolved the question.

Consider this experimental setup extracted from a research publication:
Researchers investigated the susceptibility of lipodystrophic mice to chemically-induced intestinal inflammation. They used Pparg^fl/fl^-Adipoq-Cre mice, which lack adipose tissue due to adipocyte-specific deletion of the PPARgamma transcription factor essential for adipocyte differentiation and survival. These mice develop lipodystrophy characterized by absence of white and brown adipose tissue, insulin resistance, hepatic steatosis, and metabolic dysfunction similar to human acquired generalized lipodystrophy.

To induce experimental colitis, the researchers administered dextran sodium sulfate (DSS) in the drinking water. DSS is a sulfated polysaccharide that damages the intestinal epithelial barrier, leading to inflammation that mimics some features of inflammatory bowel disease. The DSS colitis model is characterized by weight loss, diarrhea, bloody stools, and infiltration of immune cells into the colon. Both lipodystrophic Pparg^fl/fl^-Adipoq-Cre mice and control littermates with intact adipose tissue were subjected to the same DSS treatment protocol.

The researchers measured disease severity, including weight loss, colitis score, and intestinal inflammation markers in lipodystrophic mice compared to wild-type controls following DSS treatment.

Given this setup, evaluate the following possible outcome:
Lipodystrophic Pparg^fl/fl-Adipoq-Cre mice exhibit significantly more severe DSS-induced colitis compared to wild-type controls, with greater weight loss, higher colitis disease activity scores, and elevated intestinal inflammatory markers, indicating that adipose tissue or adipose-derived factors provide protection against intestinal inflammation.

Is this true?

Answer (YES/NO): NO